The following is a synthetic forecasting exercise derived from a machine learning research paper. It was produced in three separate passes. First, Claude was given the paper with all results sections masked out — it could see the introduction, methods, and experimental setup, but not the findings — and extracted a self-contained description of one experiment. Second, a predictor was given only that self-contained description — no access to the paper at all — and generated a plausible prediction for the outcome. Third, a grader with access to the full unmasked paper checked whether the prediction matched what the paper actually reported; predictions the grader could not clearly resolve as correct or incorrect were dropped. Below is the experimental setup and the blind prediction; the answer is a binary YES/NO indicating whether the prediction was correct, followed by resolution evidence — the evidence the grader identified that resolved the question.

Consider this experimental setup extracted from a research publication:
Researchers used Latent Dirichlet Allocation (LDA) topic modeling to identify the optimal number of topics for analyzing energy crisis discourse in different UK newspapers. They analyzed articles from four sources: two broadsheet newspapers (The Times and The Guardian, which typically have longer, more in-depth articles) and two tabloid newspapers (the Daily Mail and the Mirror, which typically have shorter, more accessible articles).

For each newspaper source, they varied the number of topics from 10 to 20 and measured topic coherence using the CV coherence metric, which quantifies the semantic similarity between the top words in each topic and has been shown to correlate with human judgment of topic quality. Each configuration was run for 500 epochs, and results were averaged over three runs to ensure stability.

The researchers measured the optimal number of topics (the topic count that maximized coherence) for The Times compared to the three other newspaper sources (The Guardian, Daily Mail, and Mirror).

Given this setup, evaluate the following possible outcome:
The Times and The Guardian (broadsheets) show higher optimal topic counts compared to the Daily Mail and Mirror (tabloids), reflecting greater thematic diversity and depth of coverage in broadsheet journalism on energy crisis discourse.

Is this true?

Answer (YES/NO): NO